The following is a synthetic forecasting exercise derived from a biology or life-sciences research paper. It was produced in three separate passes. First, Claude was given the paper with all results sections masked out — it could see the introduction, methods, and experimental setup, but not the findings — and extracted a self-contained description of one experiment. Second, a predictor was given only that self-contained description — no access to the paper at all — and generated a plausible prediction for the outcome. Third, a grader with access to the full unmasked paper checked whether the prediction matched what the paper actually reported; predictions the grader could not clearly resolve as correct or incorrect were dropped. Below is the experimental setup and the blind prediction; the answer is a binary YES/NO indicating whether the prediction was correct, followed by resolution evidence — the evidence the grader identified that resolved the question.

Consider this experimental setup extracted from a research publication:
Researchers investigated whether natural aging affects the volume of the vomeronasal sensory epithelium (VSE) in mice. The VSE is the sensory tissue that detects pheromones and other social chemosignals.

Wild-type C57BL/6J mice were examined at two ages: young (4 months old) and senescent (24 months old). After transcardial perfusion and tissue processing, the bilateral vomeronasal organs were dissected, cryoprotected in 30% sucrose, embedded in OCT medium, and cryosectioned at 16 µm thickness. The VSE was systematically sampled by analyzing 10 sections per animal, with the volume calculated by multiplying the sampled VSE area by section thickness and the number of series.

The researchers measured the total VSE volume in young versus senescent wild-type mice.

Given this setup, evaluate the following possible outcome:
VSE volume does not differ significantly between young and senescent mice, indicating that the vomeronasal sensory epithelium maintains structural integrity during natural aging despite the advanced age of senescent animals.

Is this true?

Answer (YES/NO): NO